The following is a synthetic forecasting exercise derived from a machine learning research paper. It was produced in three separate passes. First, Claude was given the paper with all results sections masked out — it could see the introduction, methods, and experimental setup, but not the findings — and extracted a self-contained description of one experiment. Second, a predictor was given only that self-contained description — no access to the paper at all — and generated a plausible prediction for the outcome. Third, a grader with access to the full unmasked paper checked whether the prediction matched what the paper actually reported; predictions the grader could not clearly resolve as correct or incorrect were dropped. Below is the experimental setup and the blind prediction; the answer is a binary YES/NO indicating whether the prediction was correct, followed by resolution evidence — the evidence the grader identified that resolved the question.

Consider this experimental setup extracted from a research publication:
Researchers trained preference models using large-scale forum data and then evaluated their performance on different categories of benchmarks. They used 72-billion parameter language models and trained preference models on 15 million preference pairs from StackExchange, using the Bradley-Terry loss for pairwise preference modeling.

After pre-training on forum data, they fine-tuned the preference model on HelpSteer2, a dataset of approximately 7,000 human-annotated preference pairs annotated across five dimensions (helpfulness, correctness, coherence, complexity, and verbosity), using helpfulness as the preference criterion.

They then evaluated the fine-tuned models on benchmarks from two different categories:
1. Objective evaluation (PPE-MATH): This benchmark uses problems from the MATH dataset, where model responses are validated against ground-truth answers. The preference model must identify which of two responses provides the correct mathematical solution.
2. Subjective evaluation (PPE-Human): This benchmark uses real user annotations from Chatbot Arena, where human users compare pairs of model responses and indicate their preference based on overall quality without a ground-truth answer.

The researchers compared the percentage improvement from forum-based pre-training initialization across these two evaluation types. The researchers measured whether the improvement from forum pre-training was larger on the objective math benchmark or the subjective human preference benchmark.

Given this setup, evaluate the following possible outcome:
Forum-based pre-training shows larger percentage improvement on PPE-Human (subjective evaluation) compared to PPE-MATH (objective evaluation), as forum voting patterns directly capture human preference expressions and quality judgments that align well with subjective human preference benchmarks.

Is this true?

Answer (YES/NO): NO